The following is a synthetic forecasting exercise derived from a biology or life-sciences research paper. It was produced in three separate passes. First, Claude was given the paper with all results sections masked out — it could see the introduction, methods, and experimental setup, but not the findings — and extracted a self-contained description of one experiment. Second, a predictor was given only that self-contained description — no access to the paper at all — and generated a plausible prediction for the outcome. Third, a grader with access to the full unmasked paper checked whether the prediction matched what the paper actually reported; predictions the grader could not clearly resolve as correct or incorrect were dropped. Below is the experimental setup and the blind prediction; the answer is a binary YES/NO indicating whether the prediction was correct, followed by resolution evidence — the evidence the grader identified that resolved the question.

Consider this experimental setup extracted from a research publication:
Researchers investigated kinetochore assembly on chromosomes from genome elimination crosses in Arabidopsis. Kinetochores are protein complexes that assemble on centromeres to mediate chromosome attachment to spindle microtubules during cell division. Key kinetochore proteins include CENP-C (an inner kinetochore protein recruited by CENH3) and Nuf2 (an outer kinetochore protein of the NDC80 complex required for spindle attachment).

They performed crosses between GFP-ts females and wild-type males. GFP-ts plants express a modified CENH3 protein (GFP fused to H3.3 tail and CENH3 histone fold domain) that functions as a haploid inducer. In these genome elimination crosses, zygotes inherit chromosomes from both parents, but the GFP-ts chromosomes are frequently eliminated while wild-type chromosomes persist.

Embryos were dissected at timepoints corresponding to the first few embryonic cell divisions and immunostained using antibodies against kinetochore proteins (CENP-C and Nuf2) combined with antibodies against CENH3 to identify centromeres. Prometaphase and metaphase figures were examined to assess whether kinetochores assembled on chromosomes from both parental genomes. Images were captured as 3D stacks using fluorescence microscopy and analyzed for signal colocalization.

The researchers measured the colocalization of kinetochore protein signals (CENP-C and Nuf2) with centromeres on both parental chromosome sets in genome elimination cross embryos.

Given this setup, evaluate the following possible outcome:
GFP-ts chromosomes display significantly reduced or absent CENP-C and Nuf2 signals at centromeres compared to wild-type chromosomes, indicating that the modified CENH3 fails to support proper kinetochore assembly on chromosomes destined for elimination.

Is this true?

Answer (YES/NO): YES